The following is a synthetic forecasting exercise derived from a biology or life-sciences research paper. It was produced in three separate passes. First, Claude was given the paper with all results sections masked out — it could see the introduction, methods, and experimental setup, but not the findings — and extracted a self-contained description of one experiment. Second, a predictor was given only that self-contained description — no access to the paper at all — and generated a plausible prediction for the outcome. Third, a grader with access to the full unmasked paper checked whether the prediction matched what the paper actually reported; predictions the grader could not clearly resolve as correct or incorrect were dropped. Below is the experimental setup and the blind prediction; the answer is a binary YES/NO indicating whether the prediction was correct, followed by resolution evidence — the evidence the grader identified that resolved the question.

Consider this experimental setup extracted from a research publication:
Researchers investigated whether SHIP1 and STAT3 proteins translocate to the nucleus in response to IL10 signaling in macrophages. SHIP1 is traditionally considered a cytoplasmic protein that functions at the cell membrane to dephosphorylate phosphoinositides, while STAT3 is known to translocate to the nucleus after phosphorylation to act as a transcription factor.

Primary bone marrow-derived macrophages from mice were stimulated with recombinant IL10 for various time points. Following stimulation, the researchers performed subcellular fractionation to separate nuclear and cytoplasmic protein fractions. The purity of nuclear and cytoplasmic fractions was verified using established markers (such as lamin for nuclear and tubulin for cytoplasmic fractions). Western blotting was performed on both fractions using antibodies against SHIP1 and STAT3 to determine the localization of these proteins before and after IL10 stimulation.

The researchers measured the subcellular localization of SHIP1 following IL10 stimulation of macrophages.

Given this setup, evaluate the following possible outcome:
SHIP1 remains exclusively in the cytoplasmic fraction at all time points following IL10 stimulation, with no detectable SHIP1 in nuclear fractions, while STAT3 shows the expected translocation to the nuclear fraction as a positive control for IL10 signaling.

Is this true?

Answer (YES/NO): NO